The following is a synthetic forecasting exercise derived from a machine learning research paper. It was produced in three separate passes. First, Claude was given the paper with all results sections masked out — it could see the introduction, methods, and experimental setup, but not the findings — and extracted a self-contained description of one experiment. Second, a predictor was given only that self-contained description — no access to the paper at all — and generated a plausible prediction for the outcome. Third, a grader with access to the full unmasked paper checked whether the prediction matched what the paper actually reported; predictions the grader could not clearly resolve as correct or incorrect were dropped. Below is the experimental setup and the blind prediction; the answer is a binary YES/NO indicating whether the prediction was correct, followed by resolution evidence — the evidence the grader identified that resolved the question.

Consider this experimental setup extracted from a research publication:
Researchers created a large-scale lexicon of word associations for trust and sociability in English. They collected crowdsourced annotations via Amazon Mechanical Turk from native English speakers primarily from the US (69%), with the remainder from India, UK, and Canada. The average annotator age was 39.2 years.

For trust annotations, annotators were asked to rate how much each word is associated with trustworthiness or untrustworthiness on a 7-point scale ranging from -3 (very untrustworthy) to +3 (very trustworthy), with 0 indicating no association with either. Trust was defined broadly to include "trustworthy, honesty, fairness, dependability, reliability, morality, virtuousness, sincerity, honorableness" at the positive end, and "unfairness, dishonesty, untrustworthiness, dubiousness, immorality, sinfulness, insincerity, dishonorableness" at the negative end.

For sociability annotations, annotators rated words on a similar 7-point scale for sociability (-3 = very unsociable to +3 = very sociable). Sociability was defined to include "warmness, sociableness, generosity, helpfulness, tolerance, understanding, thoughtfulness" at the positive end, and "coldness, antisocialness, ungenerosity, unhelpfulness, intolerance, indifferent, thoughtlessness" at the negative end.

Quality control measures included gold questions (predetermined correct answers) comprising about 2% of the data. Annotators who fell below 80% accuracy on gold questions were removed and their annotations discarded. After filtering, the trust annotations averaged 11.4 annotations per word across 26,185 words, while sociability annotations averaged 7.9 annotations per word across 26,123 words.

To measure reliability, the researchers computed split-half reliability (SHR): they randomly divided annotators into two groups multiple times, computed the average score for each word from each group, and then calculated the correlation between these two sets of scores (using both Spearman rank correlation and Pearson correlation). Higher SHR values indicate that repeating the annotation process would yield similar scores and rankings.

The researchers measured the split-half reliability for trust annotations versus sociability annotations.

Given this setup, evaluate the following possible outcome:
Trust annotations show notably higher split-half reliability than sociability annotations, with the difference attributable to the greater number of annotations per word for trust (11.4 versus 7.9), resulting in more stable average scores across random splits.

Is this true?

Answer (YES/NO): NO